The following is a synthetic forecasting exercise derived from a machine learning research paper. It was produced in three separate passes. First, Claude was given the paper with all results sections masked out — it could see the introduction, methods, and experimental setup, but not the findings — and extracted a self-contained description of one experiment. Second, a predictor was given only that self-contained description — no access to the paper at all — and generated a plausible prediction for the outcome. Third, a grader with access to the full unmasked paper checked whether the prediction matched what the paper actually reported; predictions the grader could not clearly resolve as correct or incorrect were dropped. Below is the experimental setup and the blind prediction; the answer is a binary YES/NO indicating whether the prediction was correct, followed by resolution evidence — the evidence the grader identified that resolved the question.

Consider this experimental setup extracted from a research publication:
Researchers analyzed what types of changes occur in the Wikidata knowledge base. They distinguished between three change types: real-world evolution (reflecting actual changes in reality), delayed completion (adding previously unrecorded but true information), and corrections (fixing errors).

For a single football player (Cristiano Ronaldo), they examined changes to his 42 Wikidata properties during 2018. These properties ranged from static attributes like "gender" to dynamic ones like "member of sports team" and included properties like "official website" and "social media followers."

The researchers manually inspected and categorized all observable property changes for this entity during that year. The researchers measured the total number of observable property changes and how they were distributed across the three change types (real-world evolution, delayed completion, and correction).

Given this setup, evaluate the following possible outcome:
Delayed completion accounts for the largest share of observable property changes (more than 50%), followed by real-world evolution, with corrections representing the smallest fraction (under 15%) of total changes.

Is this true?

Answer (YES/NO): NO